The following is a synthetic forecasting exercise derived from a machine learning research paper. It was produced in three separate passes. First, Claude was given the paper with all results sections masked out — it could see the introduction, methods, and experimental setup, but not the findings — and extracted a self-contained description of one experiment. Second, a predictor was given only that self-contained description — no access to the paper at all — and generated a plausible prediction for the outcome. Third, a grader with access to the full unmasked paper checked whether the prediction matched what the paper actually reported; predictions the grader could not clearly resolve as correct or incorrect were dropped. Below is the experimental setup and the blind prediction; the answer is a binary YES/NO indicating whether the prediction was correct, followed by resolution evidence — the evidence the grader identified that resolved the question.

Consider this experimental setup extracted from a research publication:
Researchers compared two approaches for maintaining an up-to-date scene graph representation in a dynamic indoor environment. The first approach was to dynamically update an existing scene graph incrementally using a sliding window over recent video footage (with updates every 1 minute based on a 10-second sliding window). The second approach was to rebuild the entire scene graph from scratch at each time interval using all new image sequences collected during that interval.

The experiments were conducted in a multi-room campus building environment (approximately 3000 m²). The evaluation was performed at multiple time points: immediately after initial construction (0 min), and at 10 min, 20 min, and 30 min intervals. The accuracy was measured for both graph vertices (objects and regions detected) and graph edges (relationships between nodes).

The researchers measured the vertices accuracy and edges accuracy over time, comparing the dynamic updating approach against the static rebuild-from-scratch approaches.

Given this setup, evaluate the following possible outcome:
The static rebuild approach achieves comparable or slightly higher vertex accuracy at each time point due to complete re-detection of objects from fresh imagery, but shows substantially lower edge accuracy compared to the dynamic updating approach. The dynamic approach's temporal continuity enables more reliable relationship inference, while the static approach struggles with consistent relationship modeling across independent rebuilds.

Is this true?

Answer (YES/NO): NO